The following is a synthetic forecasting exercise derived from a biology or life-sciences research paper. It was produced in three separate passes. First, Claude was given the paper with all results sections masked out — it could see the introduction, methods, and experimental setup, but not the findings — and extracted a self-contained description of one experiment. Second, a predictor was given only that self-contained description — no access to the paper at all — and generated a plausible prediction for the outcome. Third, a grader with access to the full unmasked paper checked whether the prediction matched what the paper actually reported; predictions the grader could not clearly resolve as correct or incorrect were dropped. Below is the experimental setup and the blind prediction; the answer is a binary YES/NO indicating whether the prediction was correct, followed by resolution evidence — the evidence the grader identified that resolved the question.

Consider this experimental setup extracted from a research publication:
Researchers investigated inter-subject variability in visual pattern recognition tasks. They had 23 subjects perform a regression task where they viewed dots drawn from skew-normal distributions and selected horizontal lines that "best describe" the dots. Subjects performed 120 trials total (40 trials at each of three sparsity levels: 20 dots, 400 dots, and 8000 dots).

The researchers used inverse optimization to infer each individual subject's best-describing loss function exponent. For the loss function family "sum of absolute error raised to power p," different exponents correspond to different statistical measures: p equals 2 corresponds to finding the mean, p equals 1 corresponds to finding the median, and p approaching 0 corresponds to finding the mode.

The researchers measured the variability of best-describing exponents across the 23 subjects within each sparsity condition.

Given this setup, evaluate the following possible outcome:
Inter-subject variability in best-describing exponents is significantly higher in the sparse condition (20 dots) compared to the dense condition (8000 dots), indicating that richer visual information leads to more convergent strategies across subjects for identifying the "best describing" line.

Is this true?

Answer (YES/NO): NO